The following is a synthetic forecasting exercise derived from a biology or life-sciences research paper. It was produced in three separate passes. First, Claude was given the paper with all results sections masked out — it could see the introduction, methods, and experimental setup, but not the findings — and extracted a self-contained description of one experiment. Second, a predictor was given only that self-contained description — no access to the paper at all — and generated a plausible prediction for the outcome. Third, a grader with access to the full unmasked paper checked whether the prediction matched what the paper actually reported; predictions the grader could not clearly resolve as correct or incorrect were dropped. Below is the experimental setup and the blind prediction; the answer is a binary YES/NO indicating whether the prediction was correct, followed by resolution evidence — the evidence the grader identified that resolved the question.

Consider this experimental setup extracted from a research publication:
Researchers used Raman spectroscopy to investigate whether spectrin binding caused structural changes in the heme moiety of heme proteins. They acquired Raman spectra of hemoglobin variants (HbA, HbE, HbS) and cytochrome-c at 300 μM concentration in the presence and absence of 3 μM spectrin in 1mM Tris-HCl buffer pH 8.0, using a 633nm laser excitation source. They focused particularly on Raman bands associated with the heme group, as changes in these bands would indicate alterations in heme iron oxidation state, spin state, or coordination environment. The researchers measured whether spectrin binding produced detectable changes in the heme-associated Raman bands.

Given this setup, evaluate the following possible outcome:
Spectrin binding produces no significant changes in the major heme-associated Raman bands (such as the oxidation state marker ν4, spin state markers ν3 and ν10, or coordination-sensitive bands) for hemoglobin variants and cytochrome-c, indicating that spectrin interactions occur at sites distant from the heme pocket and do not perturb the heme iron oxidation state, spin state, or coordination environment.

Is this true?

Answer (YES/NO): NO